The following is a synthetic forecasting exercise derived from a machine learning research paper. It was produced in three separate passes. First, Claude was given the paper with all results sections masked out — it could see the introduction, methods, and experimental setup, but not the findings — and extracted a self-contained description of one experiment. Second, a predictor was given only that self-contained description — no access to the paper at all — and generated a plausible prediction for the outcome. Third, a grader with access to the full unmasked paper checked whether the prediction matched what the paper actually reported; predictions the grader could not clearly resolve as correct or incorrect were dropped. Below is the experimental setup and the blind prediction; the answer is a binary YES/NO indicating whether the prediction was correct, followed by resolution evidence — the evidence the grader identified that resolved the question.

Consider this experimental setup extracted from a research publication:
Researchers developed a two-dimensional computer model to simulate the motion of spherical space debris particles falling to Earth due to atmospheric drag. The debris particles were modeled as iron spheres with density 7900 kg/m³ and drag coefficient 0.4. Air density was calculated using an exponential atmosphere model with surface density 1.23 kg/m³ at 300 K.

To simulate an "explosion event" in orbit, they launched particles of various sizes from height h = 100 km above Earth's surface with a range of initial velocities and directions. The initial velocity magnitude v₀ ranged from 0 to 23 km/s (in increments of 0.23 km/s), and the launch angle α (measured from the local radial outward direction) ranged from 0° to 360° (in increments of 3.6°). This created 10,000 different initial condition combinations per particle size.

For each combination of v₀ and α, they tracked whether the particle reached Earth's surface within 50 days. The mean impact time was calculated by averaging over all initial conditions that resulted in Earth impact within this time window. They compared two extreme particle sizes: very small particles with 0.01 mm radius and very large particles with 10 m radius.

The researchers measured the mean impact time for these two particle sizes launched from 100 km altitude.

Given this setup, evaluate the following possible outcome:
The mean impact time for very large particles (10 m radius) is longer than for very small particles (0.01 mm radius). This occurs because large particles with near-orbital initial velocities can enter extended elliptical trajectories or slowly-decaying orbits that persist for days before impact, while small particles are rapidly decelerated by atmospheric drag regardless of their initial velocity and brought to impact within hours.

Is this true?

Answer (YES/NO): NO